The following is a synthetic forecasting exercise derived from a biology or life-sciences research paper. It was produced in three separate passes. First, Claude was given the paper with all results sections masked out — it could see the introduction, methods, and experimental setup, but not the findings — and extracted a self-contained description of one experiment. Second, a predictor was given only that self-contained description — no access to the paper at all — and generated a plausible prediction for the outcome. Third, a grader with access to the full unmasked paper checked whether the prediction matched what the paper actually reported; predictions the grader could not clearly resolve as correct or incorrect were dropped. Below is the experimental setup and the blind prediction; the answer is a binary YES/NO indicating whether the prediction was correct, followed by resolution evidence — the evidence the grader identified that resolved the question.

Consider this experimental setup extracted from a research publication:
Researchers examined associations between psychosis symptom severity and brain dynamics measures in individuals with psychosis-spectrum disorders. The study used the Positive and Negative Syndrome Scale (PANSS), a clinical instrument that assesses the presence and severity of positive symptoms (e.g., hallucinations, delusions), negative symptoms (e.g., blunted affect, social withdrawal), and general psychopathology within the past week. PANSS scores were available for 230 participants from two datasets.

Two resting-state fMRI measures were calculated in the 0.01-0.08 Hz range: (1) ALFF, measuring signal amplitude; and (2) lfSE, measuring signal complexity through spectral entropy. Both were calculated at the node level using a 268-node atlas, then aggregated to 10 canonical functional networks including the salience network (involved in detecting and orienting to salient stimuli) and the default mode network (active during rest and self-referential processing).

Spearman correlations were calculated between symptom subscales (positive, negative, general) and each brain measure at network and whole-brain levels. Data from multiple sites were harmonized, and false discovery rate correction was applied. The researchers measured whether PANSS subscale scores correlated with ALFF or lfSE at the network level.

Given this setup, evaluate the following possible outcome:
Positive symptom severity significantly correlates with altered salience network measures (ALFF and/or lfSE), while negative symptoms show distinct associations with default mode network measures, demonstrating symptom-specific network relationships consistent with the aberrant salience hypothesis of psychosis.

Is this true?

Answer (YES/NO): NO